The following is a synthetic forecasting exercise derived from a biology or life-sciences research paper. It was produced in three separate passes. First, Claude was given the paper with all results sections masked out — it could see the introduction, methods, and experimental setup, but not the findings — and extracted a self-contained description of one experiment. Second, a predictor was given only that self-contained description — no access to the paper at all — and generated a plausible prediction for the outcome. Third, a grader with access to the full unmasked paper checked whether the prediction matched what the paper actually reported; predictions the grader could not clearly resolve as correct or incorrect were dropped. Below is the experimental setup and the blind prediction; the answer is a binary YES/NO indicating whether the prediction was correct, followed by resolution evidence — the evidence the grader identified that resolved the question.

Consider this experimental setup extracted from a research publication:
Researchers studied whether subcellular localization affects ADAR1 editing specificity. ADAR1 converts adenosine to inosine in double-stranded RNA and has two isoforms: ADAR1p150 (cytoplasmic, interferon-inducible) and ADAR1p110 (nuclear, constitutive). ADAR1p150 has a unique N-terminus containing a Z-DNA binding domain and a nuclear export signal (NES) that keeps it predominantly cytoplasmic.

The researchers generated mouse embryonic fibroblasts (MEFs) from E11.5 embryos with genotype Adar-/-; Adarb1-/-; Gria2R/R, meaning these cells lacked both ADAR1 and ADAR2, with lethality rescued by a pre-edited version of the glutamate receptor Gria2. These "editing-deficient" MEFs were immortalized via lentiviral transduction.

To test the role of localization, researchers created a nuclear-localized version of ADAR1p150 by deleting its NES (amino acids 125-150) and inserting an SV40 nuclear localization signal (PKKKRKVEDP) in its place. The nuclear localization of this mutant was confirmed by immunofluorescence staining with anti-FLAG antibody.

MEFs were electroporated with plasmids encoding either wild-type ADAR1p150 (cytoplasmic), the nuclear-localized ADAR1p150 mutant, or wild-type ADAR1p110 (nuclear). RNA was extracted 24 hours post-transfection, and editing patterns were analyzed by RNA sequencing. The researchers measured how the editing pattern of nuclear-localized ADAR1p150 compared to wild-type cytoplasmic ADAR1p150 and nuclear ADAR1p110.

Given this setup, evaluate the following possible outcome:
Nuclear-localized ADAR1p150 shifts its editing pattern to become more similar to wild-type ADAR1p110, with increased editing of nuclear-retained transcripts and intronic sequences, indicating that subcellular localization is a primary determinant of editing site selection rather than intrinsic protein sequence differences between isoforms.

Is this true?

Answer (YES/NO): NO